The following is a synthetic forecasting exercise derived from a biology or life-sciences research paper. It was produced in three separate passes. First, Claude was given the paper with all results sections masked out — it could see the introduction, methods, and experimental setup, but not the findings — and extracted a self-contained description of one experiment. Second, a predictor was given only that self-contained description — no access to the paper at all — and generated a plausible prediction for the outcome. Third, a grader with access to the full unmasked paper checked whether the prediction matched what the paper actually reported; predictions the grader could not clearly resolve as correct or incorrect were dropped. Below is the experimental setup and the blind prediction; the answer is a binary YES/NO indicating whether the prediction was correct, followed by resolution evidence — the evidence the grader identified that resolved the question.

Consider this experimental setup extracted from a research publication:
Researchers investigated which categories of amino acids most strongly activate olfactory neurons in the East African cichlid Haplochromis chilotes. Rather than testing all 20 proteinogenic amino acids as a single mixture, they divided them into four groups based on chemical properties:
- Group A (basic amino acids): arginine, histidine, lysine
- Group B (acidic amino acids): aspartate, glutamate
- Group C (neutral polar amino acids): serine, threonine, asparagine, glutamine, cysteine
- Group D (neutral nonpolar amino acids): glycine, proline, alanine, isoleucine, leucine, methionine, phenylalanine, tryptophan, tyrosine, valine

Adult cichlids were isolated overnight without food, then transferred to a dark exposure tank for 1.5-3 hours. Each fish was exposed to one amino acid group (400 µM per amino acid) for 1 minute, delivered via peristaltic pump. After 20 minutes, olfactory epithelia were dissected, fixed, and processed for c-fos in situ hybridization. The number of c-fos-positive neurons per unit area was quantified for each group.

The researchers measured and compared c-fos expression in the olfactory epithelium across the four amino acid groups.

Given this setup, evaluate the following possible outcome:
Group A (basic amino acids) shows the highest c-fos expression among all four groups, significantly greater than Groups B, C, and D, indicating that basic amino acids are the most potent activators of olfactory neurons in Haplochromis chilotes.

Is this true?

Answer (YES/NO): NO